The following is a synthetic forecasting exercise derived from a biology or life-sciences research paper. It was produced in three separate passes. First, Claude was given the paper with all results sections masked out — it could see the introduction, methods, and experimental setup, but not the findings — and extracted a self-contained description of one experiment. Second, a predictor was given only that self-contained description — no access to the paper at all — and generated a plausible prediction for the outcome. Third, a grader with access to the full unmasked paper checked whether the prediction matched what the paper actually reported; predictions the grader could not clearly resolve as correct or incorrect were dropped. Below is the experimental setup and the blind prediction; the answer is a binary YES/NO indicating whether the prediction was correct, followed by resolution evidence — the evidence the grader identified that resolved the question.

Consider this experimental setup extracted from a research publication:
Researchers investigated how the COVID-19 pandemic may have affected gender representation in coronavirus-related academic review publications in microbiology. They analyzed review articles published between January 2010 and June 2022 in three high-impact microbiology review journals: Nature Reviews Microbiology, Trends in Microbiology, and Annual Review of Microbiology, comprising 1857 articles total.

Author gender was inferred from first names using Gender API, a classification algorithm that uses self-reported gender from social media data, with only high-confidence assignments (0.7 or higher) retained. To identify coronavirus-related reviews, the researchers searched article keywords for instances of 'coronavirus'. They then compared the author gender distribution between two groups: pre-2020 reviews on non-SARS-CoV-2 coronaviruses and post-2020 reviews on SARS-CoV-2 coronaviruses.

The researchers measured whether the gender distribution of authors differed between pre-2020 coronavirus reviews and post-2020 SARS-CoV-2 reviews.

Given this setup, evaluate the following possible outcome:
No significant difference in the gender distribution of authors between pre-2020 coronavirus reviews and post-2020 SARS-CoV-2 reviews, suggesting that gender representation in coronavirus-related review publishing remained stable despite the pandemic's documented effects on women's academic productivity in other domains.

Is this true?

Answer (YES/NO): NO